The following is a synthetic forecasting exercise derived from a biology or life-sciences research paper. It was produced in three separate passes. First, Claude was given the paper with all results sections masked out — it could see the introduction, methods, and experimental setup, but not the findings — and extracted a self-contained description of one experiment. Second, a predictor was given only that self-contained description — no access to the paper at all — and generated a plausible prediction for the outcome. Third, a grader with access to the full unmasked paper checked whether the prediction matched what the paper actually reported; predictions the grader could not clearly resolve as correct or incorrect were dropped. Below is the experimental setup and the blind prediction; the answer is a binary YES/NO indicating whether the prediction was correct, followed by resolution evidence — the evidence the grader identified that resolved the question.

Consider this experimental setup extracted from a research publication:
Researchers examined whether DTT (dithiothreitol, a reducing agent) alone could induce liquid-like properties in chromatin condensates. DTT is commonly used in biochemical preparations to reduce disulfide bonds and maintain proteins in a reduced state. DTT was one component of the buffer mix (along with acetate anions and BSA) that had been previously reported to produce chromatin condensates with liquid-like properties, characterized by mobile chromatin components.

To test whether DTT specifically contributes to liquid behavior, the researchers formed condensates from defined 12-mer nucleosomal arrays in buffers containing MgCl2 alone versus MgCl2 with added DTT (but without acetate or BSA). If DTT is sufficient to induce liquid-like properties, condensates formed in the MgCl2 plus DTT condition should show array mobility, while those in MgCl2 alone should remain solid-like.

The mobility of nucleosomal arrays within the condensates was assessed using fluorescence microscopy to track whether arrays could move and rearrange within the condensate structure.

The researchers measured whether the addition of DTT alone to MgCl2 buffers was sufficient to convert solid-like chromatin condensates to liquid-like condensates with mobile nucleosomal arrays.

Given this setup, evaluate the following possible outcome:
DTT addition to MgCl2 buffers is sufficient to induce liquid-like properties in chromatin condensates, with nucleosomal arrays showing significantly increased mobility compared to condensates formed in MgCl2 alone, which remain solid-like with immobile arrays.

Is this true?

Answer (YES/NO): NO